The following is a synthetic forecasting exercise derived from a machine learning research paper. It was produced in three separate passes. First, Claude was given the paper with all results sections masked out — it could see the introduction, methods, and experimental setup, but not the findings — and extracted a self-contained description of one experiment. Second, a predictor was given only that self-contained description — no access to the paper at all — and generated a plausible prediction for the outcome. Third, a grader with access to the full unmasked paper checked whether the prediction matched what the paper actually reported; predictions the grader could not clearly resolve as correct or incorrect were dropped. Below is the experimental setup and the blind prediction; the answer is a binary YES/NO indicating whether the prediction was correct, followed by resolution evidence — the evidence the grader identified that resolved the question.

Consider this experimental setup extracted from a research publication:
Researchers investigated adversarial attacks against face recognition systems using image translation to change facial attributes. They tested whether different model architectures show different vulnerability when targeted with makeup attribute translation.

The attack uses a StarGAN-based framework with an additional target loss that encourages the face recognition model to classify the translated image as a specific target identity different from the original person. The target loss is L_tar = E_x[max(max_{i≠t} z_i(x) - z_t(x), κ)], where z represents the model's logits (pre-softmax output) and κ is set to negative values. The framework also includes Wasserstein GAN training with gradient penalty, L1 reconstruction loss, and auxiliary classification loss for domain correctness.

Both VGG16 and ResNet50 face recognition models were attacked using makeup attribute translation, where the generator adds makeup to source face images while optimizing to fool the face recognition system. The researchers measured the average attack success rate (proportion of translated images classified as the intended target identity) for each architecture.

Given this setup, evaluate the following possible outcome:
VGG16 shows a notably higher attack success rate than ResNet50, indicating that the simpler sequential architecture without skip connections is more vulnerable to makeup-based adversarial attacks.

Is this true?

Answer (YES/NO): NO